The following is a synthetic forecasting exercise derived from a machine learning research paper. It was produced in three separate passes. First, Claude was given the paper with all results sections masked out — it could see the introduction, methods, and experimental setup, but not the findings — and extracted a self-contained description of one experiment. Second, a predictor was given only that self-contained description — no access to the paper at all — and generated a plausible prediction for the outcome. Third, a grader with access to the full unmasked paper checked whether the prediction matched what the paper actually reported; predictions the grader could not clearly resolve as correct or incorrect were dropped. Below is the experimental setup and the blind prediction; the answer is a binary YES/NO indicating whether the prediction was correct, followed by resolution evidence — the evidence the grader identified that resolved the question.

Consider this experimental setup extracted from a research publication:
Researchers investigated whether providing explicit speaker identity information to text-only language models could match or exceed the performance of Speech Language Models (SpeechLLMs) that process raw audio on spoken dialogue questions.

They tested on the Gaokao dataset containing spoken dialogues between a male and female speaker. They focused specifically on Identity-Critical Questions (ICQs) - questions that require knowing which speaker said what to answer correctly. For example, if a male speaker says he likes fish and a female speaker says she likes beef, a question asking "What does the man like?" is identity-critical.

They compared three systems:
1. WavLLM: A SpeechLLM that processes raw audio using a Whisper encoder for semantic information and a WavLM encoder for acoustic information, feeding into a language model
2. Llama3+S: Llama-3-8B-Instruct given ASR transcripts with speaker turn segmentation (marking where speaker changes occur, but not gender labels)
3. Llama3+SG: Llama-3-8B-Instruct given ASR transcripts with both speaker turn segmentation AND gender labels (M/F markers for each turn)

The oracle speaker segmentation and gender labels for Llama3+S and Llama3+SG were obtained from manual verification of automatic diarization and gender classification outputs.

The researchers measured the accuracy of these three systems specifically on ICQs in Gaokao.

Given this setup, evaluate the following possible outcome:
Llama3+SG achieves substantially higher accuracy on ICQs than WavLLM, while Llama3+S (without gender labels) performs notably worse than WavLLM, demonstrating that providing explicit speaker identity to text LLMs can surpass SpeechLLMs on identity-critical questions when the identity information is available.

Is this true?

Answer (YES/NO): NO